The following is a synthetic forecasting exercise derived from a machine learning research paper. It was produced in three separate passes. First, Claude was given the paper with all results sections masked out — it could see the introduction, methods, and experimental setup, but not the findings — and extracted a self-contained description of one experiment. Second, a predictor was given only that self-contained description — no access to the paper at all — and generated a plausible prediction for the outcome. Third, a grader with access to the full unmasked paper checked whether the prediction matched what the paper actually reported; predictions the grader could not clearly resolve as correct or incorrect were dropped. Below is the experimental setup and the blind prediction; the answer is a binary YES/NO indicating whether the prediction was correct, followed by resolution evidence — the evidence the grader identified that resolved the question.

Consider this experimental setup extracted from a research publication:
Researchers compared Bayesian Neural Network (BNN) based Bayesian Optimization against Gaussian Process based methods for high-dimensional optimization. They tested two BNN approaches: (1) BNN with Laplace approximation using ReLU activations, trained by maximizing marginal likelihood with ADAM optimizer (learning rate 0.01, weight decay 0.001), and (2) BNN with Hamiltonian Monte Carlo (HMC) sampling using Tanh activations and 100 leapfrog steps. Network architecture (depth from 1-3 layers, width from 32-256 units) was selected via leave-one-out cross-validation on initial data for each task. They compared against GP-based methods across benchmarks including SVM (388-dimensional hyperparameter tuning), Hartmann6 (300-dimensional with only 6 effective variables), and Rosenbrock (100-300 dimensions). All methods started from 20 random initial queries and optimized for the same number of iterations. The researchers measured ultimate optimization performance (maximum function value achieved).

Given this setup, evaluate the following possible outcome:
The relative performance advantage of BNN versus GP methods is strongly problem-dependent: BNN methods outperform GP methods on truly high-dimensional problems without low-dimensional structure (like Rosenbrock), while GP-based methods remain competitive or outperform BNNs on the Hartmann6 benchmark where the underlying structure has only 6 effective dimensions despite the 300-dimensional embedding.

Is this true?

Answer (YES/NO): NO